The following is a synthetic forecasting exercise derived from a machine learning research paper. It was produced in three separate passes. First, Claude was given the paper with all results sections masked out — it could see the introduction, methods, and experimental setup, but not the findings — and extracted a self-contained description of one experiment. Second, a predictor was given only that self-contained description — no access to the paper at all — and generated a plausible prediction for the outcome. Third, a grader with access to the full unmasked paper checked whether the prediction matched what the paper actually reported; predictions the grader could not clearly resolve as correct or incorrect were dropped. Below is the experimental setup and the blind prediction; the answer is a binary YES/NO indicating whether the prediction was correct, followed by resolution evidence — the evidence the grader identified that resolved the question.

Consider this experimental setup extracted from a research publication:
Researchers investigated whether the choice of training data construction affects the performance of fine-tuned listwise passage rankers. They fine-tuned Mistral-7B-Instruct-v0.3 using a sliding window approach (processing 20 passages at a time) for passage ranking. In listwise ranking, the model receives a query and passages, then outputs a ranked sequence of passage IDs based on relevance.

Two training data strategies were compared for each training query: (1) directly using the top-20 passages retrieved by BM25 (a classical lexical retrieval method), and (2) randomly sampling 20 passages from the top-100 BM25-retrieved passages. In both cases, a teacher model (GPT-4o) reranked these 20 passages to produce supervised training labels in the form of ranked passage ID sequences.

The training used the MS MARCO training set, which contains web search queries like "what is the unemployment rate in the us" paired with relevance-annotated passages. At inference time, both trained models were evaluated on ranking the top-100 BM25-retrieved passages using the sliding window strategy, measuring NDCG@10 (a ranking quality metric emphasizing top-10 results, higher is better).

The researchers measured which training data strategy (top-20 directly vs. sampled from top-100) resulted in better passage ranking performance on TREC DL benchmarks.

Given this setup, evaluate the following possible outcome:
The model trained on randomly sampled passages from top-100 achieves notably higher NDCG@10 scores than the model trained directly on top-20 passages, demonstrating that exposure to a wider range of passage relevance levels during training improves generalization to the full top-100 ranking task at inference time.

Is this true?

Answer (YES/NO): NO